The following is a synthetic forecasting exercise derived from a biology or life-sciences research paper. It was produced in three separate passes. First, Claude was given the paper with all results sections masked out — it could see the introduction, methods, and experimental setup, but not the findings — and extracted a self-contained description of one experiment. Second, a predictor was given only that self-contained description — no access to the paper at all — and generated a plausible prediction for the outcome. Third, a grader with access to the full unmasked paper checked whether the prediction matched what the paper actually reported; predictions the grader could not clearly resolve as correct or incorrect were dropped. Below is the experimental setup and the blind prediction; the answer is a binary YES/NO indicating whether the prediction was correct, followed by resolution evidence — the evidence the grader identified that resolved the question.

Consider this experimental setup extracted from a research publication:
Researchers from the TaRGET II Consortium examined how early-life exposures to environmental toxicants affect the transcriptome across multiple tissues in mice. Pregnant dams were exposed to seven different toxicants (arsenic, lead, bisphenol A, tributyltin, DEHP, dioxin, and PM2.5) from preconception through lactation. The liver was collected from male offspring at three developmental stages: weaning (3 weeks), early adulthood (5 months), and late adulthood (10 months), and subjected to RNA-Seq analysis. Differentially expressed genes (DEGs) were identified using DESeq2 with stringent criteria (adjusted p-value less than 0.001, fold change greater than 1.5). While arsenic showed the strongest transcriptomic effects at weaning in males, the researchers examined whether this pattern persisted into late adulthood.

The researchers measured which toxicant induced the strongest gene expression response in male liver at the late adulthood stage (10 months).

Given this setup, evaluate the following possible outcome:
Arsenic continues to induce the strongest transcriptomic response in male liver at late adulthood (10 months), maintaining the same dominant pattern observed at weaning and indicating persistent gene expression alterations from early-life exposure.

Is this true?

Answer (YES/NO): NO